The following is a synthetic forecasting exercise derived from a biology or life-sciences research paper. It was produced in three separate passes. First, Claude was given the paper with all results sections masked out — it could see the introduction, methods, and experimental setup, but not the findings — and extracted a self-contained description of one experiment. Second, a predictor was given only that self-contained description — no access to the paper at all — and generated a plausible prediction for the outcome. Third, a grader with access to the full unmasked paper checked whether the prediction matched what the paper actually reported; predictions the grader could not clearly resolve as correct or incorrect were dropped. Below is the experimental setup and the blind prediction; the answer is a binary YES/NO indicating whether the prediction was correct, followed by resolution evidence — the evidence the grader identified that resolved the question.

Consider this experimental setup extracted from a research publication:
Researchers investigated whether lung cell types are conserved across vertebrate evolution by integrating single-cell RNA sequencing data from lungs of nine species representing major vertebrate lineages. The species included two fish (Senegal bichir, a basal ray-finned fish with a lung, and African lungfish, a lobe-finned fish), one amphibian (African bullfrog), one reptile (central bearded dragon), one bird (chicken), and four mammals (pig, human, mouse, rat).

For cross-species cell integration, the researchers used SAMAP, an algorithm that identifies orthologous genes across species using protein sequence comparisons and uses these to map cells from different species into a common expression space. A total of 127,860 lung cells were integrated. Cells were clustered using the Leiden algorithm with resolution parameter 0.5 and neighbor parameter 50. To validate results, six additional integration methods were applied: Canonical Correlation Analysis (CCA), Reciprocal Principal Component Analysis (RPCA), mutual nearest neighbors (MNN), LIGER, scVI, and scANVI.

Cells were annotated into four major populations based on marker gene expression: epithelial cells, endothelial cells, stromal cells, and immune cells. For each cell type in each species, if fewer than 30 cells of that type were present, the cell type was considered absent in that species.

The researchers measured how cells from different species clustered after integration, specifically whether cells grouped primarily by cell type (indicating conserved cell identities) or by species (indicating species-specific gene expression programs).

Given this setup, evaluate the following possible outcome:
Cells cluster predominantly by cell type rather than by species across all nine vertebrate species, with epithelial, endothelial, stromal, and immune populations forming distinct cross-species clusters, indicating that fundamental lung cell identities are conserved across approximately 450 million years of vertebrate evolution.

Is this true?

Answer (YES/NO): YES